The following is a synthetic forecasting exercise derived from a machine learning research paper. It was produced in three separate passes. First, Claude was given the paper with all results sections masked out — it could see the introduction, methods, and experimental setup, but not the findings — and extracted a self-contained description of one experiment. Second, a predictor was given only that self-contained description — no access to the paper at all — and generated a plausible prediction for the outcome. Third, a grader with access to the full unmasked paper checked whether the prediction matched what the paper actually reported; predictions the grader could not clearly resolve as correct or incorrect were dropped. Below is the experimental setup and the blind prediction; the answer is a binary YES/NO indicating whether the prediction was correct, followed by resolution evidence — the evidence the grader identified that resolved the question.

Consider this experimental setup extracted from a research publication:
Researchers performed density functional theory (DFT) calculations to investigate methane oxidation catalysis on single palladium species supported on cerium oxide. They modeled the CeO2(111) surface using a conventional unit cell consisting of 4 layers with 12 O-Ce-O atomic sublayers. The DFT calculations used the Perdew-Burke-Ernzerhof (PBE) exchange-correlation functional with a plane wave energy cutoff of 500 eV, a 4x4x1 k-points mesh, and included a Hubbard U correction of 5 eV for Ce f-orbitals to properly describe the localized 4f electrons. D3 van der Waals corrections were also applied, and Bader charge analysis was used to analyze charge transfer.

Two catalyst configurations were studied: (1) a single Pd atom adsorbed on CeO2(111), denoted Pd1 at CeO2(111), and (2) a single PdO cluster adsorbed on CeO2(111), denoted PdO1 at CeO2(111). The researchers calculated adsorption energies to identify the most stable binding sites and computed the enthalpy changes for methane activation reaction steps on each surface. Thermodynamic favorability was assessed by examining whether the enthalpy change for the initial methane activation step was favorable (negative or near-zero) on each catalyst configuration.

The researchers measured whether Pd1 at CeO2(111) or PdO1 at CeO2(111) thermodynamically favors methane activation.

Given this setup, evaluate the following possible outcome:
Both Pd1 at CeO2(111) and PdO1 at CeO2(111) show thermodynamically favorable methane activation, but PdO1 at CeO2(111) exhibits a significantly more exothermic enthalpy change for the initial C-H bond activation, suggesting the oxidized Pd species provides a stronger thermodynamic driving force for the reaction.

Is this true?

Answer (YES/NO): NO